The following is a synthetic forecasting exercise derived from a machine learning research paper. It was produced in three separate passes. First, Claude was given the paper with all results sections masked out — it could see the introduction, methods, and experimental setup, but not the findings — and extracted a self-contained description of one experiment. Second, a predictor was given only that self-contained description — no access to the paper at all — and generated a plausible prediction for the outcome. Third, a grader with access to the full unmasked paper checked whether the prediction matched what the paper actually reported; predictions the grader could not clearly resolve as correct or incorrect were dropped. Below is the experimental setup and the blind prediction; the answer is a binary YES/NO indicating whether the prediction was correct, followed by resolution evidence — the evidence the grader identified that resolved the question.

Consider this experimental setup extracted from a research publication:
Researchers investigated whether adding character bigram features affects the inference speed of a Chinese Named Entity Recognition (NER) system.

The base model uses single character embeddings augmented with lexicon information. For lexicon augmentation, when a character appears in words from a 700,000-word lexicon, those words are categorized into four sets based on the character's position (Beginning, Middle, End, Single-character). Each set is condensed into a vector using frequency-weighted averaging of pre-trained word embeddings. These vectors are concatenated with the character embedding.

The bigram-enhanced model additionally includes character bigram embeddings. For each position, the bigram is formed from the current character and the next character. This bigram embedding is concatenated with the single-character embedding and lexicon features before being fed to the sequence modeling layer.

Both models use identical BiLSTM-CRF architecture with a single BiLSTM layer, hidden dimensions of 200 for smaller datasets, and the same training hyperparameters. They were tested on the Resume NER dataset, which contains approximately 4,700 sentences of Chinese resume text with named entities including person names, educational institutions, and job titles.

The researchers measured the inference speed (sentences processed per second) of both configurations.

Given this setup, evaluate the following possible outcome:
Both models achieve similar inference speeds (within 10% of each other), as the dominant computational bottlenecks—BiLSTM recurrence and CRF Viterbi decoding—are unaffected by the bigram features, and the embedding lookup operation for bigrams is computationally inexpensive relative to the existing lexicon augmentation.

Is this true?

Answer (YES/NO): YES